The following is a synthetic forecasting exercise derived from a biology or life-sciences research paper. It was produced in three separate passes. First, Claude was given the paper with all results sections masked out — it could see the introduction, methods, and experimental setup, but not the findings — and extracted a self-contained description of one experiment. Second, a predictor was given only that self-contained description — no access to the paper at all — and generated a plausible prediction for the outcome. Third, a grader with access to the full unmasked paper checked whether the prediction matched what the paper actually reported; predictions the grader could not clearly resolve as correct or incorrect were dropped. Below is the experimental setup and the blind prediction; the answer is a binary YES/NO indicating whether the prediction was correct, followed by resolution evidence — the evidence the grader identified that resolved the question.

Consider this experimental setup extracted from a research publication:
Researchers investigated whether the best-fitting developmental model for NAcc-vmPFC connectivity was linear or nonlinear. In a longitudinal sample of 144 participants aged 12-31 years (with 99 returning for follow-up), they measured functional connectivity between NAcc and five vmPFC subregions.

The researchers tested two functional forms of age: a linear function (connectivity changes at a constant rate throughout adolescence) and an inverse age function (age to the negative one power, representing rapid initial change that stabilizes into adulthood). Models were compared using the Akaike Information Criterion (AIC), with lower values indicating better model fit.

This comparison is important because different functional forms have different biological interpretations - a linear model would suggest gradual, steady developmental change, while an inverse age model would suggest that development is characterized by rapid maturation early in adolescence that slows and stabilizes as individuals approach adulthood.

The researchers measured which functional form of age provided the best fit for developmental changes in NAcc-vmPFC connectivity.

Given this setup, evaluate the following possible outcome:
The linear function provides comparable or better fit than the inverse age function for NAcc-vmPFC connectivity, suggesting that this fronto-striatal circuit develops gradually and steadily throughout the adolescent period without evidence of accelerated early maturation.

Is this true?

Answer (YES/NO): NO